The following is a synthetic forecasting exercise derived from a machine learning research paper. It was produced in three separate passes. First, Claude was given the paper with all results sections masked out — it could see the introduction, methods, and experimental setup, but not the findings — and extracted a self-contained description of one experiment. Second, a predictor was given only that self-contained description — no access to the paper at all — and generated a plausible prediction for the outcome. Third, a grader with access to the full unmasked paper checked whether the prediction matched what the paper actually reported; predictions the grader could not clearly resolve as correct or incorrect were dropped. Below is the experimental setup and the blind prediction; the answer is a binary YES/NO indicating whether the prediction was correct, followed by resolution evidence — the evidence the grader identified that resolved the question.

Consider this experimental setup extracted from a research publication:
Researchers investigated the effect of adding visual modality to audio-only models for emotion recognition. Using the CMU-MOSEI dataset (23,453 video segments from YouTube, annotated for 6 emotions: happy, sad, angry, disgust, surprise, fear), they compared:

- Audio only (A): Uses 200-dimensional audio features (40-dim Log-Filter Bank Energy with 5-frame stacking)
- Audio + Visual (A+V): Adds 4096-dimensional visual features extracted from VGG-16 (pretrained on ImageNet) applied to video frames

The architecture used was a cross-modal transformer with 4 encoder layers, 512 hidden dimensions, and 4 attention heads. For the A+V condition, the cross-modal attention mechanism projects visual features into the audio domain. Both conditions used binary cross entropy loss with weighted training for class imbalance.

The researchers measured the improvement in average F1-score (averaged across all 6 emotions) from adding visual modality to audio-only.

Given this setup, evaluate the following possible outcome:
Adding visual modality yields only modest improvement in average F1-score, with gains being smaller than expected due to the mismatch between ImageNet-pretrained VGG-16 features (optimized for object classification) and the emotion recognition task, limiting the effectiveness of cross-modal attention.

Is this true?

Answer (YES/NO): NO